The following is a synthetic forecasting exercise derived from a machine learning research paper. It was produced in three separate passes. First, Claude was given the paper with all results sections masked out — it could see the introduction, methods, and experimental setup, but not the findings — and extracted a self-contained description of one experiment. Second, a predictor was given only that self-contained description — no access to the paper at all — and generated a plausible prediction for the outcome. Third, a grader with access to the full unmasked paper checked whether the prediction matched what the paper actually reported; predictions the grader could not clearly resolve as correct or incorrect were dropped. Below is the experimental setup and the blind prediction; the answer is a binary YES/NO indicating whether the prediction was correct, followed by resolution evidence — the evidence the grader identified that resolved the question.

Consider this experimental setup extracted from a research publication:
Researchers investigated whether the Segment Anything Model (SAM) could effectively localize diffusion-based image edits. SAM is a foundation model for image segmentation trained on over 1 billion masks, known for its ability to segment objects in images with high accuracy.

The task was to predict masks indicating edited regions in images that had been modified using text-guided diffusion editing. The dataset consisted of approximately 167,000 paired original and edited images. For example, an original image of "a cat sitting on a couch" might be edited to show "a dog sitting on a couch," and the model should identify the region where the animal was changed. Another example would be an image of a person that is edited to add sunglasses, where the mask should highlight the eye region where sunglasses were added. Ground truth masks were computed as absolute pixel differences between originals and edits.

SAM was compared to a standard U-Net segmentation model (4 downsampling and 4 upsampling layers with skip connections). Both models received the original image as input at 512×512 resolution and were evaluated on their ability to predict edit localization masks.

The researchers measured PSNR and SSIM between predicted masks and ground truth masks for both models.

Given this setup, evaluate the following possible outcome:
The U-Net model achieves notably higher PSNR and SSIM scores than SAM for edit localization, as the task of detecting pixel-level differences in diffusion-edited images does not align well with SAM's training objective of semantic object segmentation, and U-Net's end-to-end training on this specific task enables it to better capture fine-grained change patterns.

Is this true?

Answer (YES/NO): YES